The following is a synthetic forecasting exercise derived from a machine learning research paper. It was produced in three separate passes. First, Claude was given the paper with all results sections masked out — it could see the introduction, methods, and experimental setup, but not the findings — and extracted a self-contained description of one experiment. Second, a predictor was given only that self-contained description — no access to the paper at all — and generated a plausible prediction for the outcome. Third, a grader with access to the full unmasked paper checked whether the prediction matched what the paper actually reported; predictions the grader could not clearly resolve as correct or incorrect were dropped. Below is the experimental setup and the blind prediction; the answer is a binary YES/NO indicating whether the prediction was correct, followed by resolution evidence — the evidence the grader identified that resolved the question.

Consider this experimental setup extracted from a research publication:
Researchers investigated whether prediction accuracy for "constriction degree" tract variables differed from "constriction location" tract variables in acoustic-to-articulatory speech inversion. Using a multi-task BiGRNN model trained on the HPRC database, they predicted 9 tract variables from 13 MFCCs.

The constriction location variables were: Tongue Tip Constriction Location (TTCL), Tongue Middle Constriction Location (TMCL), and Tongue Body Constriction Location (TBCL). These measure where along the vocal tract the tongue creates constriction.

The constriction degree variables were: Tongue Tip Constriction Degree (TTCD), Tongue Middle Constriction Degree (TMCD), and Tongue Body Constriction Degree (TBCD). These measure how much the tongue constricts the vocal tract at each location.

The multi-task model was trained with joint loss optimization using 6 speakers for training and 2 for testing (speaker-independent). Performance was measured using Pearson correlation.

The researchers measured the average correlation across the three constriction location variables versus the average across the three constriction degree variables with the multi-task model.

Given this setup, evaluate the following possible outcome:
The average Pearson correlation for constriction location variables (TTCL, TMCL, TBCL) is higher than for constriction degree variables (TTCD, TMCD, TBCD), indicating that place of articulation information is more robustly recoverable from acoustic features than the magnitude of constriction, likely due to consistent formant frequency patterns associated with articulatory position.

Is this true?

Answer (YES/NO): NO